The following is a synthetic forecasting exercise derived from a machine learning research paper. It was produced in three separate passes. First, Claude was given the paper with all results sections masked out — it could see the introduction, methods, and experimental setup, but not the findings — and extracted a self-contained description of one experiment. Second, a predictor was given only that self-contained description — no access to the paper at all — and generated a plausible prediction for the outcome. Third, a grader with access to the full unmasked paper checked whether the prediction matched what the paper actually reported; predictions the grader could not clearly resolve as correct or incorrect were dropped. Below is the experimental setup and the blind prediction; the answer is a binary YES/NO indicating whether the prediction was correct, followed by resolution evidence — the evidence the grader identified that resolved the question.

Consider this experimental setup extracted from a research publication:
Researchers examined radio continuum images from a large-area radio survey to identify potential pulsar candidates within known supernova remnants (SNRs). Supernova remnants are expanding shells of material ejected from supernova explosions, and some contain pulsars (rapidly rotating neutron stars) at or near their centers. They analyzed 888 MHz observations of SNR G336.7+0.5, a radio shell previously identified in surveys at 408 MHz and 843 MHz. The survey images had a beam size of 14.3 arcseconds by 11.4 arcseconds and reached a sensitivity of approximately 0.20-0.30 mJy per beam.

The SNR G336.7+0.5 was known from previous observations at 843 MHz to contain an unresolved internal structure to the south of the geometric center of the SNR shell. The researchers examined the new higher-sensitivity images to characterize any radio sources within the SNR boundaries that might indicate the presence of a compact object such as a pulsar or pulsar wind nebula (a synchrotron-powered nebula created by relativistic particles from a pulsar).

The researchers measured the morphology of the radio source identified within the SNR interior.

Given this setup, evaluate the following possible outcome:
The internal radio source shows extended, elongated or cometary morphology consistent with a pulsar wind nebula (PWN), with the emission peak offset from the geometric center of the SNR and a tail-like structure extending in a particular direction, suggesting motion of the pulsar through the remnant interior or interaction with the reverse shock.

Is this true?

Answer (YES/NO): YES